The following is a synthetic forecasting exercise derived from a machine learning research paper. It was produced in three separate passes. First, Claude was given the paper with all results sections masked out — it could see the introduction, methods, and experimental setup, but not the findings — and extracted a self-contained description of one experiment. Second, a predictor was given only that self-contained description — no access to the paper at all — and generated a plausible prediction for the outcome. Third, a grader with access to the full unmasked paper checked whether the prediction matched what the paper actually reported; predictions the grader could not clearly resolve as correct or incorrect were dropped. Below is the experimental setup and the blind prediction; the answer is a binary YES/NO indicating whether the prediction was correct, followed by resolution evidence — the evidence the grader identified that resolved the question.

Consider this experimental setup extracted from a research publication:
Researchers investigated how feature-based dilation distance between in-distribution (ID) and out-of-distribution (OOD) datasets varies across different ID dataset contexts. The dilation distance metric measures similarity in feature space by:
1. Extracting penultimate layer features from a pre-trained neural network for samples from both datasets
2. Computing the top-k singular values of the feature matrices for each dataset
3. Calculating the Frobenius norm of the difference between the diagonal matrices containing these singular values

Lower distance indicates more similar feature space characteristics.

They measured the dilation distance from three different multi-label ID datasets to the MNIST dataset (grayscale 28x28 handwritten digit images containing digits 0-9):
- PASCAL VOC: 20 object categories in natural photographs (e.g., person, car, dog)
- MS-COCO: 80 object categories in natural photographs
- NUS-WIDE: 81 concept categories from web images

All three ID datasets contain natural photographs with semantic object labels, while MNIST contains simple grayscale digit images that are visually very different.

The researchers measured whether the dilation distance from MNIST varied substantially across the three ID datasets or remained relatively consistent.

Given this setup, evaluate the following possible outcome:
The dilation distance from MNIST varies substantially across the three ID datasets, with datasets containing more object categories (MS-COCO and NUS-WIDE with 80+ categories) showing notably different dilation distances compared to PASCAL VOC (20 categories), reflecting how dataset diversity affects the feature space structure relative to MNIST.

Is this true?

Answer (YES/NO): NO